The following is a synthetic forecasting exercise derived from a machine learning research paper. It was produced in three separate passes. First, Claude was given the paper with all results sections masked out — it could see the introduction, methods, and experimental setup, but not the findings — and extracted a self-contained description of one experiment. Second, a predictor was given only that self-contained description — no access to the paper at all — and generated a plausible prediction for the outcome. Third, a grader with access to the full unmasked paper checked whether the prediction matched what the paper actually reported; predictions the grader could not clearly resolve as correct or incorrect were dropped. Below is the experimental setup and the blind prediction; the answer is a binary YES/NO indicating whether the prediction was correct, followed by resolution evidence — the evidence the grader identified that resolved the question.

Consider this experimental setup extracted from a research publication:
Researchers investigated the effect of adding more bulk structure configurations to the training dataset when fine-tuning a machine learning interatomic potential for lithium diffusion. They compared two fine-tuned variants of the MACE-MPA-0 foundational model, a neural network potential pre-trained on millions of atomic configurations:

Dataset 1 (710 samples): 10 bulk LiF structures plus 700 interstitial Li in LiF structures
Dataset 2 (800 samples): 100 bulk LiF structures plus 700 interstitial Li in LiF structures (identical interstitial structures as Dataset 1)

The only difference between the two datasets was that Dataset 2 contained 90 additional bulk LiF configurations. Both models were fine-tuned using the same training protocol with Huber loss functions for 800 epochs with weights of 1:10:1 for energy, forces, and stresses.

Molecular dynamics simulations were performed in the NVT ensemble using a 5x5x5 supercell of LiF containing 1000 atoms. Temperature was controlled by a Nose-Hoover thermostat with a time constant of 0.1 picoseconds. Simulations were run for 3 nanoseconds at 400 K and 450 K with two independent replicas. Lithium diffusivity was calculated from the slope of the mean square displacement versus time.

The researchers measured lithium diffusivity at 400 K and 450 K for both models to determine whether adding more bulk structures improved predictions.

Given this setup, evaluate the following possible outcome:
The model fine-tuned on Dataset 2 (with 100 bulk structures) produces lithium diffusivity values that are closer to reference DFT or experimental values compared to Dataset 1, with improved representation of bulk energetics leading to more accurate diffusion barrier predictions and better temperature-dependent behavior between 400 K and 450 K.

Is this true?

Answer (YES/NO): YES